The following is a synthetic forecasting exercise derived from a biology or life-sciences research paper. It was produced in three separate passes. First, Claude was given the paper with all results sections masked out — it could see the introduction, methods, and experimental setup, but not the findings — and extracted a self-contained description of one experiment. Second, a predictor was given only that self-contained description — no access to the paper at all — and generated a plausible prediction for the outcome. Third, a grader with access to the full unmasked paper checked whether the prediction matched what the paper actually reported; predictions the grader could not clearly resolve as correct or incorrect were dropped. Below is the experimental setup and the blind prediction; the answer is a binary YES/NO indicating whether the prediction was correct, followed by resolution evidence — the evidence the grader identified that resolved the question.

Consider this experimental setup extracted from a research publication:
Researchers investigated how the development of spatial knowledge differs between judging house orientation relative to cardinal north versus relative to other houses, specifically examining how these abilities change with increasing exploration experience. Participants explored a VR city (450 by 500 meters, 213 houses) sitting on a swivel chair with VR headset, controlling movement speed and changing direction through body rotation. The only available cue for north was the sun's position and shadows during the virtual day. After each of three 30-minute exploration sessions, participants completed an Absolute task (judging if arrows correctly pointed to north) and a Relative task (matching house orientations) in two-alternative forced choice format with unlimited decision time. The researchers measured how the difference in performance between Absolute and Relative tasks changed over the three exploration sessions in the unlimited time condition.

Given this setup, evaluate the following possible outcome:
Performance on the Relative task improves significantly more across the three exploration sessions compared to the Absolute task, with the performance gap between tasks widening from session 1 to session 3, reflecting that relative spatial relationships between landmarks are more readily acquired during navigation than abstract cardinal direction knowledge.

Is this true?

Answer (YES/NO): NO